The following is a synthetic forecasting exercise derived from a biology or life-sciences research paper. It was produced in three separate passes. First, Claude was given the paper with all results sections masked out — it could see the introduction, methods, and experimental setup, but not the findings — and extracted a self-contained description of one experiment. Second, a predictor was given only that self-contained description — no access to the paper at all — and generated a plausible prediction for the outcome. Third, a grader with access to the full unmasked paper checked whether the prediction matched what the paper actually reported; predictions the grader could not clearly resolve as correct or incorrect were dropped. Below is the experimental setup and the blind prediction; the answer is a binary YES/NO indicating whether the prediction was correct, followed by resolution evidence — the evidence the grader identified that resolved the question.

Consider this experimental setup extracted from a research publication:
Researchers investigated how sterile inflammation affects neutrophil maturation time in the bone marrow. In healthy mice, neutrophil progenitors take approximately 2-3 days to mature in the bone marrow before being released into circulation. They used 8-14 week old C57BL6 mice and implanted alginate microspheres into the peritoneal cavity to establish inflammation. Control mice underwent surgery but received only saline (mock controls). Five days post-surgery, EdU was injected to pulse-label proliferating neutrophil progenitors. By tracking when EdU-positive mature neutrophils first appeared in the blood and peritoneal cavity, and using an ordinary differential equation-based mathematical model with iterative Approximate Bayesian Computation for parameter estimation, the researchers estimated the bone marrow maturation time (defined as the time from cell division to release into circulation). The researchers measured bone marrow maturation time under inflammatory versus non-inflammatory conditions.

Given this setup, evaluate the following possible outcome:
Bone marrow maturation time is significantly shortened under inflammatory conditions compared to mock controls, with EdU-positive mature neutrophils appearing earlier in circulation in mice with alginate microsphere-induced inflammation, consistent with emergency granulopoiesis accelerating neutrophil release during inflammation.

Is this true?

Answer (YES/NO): NO